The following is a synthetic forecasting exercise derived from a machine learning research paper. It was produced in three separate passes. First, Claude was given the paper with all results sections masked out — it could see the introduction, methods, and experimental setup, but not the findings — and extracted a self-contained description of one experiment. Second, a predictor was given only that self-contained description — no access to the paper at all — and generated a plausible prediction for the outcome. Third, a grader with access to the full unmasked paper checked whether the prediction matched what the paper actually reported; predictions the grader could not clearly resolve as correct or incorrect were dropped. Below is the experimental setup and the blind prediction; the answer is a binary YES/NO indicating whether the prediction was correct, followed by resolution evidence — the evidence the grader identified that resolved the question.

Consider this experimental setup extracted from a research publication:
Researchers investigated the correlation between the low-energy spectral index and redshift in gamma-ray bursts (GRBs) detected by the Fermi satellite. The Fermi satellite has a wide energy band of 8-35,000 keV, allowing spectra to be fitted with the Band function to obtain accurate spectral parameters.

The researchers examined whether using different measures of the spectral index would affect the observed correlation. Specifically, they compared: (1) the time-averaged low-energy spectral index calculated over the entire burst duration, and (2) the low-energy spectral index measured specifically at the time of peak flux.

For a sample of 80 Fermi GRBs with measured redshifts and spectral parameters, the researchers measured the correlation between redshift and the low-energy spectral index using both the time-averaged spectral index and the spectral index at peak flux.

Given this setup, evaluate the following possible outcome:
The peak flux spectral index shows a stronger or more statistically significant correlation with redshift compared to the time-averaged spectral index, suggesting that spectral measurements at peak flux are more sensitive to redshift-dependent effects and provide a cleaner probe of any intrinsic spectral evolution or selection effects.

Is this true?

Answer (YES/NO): YES